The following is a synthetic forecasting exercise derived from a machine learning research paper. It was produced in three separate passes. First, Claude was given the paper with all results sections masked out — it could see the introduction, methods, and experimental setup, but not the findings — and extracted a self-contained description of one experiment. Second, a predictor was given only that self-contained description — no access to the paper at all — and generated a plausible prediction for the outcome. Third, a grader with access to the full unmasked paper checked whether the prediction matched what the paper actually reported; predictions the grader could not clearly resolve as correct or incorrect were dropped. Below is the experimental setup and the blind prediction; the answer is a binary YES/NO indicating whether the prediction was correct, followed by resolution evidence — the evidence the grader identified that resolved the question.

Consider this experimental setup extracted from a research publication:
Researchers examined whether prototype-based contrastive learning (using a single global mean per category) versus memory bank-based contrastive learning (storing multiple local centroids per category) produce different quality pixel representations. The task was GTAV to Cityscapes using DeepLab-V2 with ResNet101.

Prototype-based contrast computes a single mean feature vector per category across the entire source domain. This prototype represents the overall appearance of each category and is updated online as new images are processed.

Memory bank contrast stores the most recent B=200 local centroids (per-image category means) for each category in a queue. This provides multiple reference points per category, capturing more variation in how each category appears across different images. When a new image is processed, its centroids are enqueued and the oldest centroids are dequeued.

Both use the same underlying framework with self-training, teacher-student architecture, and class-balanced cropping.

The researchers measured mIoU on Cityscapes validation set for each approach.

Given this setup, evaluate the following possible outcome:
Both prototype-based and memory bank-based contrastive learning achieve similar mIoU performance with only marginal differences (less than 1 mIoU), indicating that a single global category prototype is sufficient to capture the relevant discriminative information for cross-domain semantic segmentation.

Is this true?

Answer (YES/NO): NO